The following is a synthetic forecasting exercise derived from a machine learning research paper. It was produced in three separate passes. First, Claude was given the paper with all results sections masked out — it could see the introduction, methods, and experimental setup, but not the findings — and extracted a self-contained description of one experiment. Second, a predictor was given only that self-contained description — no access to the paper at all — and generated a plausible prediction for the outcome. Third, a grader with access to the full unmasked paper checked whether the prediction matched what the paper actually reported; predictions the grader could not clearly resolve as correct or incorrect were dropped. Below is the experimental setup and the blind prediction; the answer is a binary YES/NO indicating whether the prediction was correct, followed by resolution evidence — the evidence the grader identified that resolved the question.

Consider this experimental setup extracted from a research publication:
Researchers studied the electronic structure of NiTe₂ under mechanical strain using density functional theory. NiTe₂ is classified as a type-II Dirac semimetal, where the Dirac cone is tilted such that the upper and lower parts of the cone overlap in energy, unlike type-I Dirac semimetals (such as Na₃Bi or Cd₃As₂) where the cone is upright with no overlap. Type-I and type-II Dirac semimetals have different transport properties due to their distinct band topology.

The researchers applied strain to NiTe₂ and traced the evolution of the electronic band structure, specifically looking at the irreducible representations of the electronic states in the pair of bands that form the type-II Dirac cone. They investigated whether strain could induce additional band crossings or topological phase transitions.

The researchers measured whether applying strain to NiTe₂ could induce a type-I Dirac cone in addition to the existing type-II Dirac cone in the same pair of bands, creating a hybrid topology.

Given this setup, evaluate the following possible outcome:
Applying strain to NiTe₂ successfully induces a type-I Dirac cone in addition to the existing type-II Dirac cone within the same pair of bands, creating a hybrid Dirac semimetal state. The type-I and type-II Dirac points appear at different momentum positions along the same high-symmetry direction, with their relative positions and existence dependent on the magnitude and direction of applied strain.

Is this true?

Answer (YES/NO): YES